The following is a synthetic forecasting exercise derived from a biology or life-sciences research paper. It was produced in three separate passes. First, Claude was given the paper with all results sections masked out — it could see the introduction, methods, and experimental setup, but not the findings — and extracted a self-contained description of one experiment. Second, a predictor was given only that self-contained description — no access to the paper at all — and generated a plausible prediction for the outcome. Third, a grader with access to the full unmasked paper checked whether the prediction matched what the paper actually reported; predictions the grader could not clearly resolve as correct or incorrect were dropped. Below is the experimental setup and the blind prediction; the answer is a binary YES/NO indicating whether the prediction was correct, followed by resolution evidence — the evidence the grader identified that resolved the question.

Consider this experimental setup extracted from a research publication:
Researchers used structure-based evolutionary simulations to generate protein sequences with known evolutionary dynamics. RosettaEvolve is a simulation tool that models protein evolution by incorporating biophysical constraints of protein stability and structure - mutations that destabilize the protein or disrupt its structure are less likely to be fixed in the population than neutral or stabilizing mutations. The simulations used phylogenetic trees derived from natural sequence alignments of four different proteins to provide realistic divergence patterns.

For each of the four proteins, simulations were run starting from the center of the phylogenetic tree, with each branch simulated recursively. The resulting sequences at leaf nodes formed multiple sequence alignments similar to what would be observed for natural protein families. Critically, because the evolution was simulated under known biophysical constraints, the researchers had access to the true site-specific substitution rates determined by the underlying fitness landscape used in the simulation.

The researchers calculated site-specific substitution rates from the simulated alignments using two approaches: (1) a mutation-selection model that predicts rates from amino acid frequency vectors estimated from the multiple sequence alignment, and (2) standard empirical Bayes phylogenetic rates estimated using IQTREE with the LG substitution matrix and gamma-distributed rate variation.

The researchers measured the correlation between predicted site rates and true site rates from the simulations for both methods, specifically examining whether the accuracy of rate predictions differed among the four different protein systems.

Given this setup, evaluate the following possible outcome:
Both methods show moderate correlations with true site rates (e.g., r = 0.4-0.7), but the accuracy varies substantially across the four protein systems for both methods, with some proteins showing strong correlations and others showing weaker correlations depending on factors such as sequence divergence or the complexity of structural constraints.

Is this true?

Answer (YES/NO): NO